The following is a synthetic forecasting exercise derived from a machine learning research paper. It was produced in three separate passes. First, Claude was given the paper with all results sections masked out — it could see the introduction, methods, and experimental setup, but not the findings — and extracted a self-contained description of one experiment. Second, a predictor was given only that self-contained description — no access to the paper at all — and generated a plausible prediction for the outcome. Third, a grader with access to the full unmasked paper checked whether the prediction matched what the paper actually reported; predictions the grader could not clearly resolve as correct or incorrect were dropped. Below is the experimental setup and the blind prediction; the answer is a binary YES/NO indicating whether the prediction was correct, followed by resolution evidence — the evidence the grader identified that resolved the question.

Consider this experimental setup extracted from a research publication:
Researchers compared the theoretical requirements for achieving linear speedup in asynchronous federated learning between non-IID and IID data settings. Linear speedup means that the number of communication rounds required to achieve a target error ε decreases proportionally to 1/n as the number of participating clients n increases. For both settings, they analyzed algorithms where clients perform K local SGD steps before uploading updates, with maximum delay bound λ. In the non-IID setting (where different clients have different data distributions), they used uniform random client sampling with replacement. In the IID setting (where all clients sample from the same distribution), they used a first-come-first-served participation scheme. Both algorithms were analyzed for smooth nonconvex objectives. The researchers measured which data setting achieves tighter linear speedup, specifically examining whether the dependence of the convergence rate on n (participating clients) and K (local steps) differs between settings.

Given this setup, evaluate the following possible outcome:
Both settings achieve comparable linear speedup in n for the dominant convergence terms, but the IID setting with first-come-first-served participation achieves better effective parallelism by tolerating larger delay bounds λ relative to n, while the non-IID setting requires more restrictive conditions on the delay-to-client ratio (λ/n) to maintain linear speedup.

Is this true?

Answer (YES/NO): NO